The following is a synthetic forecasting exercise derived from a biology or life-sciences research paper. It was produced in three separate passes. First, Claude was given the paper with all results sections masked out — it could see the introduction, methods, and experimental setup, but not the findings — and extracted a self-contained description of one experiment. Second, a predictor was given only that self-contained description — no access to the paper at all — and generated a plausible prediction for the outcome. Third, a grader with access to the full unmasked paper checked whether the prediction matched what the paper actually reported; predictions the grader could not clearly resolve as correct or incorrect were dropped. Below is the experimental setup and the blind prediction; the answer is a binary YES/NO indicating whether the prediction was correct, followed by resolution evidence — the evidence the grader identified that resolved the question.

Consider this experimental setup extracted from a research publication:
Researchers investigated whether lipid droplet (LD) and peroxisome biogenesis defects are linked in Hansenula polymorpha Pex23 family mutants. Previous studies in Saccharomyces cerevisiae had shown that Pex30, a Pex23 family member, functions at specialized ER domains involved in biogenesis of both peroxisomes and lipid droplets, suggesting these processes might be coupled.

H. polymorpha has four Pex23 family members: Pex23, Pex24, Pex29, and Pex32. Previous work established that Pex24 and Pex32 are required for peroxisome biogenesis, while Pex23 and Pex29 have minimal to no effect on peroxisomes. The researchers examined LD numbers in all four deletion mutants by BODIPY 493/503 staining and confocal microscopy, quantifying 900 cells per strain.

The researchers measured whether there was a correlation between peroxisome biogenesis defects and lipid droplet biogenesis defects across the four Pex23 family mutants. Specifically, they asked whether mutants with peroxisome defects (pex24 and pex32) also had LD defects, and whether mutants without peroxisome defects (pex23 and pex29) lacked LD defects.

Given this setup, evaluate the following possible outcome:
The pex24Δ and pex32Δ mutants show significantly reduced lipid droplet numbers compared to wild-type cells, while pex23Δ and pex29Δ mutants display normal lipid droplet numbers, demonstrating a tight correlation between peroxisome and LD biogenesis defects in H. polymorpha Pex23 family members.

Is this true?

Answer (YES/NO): NO